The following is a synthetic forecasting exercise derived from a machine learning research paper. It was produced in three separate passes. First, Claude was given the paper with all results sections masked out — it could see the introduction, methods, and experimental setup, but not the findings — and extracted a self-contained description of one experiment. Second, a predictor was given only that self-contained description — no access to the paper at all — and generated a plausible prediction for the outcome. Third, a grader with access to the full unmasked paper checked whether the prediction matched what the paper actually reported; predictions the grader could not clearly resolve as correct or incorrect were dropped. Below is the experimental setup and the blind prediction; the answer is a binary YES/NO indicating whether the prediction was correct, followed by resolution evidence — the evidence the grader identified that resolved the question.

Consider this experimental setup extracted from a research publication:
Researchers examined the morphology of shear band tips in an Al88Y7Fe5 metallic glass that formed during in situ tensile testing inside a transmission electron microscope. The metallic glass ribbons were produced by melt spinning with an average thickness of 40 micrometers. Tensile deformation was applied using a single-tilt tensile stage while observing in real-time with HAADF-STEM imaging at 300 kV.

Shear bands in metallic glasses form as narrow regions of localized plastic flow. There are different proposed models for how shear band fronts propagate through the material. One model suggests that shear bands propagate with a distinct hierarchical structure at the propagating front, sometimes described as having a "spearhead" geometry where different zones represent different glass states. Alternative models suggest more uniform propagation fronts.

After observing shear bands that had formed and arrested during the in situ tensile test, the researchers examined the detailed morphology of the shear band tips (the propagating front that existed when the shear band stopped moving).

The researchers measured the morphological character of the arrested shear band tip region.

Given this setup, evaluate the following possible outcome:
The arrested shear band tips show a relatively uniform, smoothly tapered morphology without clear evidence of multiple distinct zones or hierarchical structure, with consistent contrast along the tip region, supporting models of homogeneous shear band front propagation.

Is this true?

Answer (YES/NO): NO